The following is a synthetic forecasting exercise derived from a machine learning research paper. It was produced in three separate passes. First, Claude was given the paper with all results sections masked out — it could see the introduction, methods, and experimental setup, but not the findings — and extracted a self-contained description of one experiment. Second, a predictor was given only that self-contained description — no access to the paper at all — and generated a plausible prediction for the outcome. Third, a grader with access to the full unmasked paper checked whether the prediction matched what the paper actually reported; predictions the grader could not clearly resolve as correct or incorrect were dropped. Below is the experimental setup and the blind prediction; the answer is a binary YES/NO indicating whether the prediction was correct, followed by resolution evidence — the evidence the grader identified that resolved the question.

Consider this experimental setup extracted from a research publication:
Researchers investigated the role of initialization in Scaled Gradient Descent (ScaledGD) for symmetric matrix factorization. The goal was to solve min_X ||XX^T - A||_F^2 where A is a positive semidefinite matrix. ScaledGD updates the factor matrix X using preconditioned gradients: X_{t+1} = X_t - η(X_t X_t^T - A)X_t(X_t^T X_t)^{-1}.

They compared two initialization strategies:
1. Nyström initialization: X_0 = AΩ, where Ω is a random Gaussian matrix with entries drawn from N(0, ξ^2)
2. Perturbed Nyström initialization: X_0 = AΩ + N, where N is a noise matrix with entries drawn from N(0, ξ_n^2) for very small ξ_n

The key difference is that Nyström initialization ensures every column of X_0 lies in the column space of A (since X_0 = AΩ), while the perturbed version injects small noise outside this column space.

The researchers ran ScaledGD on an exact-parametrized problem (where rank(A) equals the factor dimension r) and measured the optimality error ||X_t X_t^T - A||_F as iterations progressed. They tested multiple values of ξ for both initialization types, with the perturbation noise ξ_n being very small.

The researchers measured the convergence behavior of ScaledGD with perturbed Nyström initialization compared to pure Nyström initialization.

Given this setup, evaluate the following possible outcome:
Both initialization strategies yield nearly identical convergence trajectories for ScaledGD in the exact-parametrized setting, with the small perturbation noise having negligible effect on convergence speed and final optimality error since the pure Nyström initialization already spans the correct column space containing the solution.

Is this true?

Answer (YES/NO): NO